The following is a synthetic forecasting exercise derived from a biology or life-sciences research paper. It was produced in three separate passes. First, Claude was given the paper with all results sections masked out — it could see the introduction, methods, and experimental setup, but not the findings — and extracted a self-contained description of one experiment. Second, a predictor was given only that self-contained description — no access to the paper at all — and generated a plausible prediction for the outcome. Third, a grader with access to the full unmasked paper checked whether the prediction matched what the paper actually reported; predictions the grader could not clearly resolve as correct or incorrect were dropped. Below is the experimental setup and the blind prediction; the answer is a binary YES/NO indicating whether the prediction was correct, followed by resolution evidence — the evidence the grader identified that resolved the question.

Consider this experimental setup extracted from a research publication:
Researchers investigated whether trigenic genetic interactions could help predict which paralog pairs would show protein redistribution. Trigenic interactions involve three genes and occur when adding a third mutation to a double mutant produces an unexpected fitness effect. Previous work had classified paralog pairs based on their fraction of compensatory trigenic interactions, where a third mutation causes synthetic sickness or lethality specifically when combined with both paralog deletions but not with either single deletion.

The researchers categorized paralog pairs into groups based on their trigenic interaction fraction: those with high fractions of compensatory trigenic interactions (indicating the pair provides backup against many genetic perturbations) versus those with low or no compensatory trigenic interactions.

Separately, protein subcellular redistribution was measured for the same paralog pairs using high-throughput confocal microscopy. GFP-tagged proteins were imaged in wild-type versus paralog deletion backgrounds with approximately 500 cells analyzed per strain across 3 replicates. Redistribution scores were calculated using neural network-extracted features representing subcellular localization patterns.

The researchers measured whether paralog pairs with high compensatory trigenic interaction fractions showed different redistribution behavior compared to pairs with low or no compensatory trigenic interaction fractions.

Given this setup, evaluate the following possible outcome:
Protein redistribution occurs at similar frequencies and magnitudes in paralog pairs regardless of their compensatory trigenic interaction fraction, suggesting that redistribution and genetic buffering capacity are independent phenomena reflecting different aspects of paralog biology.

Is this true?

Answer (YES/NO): NO